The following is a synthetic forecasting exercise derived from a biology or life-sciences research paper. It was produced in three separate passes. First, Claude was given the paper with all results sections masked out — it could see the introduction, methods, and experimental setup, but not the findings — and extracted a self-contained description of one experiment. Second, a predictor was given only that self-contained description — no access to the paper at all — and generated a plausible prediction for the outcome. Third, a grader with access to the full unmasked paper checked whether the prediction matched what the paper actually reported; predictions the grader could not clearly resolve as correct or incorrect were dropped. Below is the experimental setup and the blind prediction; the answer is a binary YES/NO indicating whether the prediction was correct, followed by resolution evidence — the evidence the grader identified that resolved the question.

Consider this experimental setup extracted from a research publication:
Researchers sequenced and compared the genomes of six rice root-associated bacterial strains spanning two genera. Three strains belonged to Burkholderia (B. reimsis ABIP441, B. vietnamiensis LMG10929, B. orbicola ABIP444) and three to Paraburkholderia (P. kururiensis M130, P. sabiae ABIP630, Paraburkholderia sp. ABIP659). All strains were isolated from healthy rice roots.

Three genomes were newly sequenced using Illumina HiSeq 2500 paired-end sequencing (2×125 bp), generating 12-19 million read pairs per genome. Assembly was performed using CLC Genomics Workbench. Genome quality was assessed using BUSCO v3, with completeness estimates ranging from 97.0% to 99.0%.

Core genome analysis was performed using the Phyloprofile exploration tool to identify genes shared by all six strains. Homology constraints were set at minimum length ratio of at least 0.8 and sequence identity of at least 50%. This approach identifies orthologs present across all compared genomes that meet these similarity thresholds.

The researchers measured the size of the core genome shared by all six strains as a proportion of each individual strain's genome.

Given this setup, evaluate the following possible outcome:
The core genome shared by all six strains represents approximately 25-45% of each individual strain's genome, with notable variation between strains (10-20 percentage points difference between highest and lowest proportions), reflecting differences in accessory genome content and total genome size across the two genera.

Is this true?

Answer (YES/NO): YES